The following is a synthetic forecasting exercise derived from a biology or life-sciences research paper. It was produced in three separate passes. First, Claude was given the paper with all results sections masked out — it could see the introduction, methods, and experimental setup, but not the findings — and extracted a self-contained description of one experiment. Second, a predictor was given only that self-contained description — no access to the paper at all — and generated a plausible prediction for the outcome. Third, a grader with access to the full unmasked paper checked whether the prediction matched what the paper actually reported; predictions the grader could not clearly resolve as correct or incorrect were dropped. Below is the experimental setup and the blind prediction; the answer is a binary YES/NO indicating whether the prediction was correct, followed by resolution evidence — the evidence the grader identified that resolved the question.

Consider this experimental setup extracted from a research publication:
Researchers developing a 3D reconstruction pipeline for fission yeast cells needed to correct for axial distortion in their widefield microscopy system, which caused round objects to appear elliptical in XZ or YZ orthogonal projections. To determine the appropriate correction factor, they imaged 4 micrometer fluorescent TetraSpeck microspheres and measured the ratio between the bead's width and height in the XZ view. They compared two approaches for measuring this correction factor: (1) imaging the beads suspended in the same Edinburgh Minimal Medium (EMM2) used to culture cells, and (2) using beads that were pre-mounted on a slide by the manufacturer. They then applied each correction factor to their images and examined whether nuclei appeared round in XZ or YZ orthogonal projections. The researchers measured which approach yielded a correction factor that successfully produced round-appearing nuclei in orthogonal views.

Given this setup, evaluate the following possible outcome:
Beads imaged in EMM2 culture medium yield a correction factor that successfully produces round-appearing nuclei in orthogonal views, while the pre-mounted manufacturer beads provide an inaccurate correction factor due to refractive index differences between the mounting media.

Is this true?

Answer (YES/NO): NO